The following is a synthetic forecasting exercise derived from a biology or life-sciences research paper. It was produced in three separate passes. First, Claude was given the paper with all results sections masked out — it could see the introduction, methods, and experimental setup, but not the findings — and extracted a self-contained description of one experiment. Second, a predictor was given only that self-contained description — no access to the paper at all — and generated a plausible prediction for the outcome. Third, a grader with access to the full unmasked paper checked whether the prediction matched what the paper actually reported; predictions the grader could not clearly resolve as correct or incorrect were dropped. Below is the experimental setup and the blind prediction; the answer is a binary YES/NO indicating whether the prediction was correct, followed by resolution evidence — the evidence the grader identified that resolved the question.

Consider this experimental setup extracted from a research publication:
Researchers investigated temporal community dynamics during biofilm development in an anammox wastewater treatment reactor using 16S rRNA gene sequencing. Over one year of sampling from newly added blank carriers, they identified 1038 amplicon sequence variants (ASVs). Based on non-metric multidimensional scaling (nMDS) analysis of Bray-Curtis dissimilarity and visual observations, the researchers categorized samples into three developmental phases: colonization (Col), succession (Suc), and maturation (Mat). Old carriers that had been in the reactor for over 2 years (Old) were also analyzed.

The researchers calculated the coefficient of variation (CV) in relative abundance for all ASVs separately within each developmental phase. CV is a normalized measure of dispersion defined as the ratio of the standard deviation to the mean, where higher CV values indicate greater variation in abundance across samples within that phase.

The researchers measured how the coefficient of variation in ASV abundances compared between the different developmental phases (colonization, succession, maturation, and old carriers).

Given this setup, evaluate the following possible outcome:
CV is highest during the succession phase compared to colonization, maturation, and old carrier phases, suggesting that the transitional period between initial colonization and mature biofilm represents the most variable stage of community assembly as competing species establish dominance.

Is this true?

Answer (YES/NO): NO